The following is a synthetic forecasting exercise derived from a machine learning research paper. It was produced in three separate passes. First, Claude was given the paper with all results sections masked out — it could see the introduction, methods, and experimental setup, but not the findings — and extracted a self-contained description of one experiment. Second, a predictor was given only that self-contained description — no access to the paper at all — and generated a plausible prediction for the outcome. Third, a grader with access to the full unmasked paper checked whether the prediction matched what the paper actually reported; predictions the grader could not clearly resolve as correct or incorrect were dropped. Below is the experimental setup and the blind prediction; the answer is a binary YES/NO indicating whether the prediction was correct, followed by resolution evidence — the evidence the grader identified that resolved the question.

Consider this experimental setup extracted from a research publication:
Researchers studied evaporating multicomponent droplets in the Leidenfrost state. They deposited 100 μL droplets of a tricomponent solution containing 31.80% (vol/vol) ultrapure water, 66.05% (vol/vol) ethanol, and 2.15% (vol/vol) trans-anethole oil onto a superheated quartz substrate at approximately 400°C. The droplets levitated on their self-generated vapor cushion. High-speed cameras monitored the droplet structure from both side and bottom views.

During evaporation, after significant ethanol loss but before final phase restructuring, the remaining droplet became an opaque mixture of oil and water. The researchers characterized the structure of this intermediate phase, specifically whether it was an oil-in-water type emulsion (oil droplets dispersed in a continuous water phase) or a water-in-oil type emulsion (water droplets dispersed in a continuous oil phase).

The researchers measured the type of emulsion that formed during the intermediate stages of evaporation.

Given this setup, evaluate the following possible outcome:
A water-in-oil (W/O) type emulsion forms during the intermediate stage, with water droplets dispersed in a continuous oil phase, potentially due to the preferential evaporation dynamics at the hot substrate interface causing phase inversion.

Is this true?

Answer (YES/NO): NO